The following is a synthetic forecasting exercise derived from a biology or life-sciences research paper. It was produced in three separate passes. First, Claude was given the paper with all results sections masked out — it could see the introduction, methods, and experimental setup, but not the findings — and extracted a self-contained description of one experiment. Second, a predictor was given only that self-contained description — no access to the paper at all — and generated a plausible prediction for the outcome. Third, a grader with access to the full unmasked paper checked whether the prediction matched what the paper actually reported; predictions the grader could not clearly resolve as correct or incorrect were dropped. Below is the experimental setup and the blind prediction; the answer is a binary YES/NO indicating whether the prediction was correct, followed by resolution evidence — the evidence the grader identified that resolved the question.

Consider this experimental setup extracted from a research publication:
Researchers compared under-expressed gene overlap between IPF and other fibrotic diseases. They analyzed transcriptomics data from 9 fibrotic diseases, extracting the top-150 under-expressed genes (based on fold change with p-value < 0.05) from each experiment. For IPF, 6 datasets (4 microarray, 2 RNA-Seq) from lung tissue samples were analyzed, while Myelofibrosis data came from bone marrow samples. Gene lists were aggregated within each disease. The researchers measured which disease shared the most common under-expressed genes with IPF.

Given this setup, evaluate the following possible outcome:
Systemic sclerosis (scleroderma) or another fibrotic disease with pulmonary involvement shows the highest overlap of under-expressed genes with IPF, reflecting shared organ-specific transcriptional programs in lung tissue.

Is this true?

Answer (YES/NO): NO